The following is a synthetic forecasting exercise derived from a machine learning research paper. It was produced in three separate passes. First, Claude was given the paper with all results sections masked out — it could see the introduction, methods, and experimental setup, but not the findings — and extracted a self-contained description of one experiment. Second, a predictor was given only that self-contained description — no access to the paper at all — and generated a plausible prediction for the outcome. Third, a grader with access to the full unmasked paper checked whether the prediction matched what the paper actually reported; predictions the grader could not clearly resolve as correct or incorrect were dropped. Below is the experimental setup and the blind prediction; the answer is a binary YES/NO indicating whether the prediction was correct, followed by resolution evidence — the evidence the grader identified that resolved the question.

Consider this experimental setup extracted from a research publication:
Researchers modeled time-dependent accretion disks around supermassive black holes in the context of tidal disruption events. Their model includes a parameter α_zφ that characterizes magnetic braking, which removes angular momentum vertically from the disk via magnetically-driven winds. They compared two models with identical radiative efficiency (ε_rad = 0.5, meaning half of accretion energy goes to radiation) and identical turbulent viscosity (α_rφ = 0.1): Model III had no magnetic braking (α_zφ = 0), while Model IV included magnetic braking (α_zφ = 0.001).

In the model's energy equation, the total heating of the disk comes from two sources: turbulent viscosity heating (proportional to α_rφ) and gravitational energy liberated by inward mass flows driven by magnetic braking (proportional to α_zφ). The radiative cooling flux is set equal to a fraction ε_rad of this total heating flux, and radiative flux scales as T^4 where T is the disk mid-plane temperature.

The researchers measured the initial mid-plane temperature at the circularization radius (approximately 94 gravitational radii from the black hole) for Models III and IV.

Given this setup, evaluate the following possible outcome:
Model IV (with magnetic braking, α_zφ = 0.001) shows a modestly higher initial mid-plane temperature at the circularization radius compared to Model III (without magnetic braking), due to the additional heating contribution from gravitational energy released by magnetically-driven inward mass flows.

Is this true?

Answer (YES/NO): YES